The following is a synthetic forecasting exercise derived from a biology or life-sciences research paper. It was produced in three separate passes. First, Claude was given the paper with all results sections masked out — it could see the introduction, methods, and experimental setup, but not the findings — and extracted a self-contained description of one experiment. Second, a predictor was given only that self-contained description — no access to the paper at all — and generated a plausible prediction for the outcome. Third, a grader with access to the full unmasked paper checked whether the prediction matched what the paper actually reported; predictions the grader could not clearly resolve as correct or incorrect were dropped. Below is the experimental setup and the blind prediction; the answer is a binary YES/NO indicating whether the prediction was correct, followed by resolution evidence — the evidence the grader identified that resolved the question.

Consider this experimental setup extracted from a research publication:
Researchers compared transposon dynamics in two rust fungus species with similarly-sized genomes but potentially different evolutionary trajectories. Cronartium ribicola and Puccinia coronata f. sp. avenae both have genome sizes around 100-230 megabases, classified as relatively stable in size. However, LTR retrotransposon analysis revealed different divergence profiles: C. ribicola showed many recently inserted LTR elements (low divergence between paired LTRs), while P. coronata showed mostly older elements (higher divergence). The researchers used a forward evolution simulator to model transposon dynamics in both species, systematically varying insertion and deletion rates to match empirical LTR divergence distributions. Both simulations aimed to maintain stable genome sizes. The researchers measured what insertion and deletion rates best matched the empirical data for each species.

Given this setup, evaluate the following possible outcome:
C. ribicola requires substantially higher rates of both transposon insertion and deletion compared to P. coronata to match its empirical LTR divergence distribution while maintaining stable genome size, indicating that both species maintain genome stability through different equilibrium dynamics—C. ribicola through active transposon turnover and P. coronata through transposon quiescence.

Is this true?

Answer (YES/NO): YES